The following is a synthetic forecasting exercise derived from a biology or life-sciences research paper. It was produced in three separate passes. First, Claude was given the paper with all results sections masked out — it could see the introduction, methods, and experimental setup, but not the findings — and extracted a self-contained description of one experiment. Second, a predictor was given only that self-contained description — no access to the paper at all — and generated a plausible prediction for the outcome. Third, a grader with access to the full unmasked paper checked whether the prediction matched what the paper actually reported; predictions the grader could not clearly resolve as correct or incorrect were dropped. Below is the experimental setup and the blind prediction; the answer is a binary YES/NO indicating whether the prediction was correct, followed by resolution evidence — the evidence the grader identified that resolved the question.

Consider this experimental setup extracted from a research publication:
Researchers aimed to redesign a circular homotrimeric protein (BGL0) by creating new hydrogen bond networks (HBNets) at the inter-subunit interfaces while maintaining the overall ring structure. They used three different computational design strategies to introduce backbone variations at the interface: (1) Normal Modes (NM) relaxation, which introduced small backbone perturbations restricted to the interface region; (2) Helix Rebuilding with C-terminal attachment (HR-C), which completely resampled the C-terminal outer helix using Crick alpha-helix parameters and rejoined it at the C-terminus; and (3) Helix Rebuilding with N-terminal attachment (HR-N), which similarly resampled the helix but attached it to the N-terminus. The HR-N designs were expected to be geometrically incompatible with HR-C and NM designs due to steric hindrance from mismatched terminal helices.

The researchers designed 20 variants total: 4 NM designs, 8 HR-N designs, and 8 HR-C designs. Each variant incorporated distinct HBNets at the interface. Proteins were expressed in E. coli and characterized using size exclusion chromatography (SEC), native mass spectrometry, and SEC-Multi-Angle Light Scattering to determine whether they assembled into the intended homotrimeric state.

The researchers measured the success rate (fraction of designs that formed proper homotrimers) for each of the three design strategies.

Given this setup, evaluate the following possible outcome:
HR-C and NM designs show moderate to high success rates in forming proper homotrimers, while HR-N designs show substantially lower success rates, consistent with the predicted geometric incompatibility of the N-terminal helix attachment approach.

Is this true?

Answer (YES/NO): YES